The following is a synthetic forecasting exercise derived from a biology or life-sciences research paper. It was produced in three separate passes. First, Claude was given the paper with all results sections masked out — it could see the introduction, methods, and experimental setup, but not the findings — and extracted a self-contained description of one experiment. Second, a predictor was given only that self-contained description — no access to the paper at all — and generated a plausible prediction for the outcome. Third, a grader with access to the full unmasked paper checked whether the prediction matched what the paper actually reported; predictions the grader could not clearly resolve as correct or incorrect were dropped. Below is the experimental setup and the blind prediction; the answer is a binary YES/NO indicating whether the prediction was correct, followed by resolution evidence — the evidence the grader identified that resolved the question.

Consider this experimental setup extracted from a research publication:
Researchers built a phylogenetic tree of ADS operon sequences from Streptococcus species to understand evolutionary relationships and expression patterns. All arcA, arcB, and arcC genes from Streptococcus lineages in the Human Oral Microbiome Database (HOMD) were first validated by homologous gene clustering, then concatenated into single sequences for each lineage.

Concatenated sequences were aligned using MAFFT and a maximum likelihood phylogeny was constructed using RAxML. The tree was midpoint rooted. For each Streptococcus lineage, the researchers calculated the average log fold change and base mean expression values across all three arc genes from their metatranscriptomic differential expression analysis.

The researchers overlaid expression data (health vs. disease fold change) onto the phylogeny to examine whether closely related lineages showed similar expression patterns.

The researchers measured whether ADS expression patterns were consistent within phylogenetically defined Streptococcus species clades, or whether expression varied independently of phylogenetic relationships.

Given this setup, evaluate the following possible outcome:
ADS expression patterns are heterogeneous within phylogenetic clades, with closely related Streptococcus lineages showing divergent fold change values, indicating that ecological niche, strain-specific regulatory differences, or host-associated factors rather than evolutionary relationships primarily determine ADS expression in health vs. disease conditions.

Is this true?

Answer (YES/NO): YES